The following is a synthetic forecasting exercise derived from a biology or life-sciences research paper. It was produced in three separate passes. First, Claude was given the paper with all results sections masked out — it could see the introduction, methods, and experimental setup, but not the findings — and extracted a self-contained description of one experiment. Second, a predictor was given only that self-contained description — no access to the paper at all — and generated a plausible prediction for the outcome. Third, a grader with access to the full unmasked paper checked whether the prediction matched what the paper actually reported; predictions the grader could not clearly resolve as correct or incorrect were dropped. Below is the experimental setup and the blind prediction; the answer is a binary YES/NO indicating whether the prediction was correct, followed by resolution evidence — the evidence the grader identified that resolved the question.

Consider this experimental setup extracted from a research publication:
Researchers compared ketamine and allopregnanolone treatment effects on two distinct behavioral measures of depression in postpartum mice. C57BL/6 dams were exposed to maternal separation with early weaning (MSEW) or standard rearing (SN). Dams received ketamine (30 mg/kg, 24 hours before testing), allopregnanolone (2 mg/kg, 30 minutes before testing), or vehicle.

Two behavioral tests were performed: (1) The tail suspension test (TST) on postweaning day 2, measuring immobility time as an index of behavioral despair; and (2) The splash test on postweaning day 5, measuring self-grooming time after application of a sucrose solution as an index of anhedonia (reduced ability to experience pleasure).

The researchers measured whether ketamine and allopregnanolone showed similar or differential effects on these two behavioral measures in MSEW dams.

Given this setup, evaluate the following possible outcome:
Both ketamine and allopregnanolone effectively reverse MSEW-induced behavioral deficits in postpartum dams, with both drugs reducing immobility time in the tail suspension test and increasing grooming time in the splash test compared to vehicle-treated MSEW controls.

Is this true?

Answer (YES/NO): NO